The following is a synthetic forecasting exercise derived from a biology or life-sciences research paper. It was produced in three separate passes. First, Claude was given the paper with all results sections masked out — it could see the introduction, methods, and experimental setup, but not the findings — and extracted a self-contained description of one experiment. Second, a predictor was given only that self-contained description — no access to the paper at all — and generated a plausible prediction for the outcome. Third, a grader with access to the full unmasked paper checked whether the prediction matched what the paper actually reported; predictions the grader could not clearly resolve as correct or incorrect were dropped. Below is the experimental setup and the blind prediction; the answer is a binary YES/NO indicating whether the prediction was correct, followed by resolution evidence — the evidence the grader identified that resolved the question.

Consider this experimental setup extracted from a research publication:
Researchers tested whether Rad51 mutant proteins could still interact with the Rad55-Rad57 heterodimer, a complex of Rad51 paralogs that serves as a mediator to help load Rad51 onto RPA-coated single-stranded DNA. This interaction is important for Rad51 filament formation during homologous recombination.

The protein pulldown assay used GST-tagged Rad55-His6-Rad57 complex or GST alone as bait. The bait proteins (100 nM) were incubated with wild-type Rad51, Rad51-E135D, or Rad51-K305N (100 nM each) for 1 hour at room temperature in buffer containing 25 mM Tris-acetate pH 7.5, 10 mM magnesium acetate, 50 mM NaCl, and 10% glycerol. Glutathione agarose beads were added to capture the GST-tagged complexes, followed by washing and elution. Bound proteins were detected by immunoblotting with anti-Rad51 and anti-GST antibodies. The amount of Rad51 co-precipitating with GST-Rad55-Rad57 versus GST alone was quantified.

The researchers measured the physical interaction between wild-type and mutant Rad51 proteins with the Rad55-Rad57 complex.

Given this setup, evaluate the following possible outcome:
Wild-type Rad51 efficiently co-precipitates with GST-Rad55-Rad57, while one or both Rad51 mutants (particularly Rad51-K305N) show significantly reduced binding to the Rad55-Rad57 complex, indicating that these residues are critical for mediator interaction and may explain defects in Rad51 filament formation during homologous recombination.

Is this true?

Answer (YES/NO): NO